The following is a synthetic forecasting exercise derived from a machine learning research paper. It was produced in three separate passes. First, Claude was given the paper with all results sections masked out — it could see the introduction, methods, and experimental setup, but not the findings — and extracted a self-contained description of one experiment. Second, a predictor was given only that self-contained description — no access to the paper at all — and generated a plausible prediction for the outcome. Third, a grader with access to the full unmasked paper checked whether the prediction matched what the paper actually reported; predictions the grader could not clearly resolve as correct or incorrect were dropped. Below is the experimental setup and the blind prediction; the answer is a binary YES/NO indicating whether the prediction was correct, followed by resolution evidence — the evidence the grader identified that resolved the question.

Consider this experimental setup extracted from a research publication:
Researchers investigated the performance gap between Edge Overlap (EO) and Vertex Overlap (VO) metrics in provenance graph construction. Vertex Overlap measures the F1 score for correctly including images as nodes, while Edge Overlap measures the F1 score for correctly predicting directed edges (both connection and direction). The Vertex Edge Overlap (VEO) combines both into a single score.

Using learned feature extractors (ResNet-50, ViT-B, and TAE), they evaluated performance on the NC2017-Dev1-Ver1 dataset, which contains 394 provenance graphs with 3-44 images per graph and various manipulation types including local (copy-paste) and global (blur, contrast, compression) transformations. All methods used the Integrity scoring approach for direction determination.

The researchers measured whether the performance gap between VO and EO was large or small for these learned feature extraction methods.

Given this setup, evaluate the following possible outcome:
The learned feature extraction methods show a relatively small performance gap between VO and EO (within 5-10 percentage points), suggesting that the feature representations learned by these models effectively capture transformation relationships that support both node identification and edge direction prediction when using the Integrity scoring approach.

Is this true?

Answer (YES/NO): NO